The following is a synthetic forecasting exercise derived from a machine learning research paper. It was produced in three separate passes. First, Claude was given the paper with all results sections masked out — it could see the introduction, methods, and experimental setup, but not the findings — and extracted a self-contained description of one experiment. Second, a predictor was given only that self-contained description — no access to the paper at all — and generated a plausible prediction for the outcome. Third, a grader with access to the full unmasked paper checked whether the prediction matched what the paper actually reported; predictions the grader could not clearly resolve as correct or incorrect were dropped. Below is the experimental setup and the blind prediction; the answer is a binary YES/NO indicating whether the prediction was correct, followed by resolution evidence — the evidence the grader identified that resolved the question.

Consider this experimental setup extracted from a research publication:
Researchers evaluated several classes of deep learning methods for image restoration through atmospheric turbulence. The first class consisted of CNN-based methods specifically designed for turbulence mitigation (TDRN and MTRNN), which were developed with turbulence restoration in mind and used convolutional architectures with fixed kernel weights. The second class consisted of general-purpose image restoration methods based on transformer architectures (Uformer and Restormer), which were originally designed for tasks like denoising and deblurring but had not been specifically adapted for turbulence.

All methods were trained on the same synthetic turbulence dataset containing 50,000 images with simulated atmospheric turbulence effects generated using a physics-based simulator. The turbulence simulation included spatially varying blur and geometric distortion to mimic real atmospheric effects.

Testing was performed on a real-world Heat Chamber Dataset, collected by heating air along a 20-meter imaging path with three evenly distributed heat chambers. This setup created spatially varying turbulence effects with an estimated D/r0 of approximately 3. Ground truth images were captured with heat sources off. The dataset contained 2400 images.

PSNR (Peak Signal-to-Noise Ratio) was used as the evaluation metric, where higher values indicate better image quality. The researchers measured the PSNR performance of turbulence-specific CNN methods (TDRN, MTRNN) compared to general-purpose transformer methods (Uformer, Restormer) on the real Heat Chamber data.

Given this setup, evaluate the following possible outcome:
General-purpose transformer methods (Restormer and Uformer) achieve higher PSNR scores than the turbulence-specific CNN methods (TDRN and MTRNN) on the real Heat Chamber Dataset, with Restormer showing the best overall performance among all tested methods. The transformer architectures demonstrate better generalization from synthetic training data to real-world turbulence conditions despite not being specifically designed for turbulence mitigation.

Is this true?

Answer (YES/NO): NO